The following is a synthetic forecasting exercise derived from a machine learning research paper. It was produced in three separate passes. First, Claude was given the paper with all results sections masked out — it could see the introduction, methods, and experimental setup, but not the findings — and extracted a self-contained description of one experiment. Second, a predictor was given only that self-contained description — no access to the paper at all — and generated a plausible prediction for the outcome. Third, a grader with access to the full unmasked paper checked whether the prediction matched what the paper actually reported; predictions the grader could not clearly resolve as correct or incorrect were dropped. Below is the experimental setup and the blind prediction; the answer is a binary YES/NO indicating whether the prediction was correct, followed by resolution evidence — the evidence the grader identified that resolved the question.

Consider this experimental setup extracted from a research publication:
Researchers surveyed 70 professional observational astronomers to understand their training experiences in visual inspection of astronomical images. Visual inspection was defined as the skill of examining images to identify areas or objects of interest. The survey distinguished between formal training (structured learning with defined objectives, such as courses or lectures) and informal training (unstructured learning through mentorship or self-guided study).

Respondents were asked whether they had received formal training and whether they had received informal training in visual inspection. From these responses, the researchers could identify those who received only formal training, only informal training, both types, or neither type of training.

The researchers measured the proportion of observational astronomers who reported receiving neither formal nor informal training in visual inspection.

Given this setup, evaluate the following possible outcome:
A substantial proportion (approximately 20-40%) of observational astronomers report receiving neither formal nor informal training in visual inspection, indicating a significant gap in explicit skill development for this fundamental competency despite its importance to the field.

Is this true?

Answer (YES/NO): YES